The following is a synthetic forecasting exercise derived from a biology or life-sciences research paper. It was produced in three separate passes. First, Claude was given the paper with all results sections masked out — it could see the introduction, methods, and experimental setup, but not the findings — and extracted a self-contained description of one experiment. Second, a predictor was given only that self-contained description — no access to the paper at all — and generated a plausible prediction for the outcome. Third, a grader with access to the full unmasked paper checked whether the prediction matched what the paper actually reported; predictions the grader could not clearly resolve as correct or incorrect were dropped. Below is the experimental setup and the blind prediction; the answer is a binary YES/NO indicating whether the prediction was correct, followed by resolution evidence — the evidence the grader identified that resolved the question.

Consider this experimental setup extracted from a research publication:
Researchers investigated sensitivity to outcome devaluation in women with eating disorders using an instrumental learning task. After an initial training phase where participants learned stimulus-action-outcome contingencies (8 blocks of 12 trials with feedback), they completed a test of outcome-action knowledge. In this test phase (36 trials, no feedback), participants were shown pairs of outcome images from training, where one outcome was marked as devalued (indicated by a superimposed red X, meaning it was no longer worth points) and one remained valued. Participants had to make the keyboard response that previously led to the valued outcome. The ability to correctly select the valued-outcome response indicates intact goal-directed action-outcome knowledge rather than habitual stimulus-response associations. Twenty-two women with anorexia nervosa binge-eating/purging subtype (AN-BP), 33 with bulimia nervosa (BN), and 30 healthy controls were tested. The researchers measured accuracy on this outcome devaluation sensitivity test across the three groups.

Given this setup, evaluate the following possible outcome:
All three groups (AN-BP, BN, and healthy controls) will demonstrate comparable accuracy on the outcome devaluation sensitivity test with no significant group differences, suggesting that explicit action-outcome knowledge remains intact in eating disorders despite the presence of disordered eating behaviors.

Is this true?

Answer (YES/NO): YES